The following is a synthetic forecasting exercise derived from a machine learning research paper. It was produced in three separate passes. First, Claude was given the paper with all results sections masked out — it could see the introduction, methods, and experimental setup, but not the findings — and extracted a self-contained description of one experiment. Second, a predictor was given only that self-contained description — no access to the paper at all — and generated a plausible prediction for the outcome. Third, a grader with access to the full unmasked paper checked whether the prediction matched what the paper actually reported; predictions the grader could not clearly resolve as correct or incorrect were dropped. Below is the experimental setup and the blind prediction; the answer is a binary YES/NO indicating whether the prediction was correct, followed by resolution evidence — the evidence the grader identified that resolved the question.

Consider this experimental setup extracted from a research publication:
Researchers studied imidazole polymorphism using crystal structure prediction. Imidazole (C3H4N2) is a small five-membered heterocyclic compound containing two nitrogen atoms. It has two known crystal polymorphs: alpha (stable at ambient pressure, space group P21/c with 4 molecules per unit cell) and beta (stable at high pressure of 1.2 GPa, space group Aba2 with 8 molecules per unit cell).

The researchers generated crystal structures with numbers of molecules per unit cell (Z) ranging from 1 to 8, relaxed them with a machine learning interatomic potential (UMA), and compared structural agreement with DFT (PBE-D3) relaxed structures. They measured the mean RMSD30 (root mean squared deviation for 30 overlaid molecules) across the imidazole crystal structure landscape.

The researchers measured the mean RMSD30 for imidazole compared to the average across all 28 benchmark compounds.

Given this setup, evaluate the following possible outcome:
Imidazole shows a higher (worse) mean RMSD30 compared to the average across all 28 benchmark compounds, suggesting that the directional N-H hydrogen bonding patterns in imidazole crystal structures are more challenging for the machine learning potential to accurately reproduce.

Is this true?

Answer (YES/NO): NO